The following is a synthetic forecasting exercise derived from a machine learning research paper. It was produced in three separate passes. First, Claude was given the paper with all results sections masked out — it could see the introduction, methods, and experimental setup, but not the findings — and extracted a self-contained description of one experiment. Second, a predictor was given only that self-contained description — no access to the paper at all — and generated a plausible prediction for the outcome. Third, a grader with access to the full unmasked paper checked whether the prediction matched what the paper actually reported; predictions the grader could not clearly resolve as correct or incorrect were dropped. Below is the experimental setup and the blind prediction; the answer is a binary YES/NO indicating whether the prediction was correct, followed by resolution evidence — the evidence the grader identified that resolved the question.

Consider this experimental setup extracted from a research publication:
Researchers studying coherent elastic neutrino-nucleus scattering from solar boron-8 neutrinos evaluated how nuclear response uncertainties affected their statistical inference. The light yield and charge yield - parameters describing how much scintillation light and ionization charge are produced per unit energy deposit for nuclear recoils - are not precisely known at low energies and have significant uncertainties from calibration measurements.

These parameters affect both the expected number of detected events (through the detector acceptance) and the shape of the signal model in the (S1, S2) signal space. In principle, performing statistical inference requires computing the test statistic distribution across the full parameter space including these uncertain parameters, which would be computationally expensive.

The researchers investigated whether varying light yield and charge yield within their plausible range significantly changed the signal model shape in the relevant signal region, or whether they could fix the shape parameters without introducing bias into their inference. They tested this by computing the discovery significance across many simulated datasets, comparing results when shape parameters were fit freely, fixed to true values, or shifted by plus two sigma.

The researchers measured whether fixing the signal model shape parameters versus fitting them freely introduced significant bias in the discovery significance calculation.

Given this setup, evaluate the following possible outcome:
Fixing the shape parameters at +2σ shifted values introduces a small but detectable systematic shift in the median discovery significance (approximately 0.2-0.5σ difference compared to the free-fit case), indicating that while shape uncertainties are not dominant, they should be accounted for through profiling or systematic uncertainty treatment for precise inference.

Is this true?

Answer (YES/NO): NO